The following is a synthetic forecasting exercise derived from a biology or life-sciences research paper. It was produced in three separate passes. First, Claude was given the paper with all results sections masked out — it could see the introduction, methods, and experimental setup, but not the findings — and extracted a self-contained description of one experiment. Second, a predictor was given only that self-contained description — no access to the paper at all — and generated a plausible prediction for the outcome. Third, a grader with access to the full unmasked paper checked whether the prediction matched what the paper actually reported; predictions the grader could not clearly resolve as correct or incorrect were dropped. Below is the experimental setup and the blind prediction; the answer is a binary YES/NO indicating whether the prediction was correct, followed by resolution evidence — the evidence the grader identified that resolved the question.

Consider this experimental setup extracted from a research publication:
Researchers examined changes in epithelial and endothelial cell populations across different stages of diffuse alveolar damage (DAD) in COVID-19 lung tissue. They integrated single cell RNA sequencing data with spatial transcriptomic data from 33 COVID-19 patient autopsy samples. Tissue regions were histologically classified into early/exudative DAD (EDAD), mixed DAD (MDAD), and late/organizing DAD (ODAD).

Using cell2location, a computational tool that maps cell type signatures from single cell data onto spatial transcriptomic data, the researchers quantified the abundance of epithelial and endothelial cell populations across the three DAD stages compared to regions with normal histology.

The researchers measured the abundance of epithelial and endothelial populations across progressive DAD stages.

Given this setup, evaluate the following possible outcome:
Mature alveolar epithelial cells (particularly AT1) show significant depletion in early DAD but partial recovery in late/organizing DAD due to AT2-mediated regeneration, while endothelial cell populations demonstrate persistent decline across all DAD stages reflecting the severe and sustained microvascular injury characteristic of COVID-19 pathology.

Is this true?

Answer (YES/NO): NO